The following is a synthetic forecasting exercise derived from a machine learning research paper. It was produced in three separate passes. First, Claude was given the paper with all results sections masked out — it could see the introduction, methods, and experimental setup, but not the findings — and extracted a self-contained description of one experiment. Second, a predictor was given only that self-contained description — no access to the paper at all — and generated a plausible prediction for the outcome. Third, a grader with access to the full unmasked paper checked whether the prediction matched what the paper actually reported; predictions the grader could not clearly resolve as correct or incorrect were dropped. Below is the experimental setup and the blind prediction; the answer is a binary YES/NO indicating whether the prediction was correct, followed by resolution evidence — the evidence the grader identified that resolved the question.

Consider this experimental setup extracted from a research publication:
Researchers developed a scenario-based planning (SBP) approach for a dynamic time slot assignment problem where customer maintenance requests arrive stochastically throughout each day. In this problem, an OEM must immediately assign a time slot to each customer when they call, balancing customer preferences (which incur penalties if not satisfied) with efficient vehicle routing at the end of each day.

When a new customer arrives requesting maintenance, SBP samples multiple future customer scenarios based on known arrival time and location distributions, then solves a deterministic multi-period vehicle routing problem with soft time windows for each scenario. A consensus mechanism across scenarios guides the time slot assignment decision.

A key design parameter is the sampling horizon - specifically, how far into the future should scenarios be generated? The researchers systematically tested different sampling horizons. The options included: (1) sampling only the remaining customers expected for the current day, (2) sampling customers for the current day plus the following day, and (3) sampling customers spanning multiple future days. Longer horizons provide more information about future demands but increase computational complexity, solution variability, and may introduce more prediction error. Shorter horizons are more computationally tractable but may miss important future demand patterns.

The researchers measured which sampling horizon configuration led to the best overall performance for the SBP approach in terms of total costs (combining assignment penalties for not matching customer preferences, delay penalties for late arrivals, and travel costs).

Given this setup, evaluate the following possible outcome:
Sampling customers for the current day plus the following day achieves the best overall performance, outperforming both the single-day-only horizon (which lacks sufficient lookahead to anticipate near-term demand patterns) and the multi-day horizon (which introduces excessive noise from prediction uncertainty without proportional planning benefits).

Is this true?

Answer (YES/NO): NO